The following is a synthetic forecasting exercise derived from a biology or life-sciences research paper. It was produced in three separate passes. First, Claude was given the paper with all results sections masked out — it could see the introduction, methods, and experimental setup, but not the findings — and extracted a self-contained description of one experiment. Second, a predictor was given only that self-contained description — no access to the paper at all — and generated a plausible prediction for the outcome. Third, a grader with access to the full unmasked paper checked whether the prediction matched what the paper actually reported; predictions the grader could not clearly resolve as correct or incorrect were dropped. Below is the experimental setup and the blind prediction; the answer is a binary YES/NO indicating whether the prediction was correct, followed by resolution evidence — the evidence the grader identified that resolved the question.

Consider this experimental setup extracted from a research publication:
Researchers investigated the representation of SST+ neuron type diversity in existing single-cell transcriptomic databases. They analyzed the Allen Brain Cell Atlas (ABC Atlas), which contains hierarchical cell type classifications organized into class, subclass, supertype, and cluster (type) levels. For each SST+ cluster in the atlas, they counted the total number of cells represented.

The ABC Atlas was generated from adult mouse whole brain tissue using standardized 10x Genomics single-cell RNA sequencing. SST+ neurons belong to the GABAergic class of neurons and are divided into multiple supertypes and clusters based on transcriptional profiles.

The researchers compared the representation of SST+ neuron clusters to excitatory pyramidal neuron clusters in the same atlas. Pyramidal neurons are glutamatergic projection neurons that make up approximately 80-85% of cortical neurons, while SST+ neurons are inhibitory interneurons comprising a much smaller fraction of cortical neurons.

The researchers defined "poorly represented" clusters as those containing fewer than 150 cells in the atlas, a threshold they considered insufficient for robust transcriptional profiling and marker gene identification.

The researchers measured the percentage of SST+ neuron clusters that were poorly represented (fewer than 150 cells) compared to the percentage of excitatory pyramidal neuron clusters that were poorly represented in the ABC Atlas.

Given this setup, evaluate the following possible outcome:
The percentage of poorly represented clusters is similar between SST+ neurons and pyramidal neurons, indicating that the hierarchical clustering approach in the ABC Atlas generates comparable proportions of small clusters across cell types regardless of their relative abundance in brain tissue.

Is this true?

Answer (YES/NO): NO